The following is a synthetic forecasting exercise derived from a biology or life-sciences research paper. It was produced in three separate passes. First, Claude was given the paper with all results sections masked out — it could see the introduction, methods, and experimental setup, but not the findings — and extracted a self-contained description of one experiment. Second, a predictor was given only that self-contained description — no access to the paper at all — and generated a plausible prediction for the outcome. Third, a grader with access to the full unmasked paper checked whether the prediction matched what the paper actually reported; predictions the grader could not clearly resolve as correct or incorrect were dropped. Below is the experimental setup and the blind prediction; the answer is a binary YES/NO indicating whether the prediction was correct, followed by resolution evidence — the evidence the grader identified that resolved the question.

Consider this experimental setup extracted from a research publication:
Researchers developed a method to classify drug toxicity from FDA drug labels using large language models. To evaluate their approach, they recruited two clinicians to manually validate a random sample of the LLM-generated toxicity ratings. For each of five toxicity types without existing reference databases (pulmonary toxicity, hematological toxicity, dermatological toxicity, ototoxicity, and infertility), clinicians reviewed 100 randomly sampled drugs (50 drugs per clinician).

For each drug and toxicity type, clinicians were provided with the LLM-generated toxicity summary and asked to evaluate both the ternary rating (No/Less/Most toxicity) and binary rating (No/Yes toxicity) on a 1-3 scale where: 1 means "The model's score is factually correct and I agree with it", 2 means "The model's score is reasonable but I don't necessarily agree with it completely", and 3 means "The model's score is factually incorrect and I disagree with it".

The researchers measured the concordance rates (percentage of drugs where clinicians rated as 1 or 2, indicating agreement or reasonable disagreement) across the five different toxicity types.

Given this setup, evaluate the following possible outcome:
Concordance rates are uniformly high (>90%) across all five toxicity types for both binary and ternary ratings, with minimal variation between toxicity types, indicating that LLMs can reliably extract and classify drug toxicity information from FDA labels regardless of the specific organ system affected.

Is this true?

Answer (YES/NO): NO